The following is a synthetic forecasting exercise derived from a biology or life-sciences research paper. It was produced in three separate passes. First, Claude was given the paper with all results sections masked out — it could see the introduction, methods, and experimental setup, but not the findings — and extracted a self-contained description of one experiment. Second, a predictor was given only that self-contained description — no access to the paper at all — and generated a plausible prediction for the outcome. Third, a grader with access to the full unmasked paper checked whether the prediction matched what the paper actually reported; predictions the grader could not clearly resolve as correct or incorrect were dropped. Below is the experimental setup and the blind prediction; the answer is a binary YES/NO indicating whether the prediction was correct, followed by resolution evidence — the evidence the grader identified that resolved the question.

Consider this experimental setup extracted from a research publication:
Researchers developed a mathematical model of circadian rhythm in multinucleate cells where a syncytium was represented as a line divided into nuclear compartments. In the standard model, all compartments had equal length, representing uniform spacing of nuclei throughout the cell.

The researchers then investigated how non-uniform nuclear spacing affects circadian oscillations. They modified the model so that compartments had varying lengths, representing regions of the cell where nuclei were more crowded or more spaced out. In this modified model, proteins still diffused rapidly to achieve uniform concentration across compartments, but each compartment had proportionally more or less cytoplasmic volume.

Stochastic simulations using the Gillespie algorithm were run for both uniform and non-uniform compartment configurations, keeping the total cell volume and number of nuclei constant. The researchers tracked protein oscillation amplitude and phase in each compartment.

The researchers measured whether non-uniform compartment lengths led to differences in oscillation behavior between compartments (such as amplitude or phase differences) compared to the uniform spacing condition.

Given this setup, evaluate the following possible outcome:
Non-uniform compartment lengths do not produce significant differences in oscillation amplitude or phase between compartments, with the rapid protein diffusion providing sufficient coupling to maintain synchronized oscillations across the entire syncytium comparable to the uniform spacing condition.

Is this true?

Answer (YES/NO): NO